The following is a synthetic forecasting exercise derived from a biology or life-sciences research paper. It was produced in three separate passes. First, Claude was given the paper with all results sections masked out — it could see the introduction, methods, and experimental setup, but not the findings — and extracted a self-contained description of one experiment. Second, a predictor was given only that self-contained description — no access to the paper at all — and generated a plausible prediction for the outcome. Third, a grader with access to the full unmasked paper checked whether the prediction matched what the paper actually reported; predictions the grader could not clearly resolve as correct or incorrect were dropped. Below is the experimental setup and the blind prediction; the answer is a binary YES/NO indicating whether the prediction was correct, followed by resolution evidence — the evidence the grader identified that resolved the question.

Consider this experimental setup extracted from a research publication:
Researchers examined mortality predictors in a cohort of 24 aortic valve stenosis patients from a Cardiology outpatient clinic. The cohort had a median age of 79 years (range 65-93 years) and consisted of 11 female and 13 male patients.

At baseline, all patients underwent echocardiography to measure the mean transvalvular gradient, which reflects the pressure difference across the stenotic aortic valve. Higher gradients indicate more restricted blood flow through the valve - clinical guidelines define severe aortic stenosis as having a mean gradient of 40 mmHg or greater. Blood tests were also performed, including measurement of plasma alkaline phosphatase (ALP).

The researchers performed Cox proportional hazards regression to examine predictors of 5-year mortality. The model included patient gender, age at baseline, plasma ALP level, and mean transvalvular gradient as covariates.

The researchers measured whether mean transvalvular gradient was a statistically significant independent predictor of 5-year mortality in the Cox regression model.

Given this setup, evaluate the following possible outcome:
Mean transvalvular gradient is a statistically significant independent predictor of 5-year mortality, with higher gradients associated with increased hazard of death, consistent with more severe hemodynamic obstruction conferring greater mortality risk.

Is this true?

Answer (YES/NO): NO